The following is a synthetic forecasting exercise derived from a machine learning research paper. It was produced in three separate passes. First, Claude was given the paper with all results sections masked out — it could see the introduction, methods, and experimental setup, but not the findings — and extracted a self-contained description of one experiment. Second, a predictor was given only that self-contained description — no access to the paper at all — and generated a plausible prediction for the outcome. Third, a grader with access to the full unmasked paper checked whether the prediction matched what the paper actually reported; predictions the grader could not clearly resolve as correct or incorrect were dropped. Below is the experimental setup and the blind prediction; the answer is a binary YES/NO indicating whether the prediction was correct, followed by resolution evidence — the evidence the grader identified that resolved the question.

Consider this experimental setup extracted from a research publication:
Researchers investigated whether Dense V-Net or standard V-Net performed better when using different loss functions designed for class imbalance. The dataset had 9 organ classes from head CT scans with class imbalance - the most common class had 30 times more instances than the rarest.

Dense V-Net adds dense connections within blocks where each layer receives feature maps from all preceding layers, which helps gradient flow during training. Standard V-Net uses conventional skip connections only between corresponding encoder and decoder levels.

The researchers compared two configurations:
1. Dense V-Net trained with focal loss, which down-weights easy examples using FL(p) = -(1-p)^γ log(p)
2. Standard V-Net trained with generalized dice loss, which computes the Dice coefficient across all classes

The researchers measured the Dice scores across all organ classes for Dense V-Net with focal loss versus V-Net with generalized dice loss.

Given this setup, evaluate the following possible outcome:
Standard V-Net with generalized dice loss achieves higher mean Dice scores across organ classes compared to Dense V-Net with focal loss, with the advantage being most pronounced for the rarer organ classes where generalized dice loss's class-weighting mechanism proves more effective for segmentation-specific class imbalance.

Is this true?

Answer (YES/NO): NO